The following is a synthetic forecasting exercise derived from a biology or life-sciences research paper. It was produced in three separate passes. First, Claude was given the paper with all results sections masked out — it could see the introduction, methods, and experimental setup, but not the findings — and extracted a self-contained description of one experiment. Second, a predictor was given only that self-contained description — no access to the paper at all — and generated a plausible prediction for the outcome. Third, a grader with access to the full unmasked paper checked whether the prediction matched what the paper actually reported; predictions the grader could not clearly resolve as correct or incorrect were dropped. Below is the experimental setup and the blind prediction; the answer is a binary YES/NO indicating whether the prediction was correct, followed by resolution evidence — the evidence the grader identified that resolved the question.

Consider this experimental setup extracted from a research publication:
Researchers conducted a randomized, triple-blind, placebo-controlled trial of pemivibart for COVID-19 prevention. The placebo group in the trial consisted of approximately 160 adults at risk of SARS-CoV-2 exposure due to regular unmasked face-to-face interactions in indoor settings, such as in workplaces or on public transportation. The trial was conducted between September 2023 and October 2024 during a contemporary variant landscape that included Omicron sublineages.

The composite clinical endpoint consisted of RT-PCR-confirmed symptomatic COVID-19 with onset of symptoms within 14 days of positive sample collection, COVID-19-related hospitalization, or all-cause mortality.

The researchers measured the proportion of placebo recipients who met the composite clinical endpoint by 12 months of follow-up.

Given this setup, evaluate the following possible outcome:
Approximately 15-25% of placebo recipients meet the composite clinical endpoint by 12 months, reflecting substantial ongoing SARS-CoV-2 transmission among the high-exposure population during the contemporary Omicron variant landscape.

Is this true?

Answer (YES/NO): YES